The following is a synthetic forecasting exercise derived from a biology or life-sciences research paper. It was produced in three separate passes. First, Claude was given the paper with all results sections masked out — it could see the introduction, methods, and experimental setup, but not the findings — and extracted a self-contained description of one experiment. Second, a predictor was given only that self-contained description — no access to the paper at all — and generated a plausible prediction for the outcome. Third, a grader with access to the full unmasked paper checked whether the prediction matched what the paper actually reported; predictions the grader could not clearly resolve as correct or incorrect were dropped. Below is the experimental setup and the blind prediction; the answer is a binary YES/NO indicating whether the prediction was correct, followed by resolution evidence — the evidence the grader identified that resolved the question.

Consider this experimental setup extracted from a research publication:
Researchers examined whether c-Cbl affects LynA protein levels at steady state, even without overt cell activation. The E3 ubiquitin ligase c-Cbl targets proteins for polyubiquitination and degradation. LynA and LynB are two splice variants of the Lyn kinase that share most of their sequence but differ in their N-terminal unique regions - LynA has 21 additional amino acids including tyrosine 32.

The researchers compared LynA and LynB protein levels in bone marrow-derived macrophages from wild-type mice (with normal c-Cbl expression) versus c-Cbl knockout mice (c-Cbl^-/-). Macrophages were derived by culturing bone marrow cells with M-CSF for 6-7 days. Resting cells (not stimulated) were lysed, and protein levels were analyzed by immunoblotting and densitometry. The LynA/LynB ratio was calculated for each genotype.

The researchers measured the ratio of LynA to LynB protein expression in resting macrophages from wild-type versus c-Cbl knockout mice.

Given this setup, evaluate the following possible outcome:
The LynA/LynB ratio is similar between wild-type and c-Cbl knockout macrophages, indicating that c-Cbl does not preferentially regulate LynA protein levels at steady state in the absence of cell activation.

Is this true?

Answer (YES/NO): NO